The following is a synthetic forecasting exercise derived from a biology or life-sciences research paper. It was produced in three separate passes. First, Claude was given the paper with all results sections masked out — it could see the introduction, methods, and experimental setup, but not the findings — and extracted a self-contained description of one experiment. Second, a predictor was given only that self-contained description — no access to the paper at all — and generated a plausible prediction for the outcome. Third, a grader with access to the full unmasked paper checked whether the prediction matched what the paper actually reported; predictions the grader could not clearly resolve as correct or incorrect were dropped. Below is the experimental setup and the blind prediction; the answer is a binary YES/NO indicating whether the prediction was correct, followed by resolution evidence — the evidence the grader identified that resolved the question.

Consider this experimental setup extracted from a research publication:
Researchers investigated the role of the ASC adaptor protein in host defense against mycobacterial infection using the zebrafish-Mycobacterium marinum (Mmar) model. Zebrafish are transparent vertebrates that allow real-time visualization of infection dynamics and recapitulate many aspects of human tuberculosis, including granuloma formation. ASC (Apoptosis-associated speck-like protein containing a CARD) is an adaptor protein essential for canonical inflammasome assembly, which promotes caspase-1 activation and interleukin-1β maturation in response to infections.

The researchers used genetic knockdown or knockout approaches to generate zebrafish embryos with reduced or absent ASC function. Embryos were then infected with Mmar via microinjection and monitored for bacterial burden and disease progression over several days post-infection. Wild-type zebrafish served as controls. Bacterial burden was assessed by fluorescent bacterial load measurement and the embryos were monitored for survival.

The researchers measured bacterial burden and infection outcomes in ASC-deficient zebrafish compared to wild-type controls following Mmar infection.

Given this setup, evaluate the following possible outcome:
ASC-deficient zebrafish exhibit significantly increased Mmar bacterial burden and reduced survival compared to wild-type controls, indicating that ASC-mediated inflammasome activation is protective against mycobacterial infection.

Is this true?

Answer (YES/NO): YES